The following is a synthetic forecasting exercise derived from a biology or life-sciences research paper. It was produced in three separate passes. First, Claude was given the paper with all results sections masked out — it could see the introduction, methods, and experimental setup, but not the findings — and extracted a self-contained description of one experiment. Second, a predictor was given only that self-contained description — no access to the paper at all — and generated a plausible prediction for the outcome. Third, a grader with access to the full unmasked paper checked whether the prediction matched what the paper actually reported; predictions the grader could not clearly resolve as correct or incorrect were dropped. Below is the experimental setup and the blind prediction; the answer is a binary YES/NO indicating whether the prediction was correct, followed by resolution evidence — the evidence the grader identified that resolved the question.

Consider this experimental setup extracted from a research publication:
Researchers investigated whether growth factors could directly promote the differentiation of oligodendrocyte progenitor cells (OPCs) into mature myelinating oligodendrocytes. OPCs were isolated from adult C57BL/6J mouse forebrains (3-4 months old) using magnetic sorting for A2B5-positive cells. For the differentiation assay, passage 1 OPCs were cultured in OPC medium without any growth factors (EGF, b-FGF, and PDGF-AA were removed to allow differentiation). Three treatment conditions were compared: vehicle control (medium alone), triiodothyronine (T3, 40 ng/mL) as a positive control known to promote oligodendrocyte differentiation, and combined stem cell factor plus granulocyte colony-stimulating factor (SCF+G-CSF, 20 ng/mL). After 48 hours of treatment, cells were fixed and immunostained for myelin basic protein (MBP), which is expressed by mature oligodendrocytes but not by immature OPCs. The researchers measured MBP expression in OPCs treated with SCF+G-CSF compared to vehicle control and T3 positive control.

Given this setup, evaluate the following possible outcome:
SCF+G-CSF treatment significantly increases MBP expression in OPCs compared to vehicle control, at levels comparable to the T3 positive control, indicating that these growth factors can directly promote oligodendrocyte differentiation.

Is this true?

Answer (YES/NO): NO